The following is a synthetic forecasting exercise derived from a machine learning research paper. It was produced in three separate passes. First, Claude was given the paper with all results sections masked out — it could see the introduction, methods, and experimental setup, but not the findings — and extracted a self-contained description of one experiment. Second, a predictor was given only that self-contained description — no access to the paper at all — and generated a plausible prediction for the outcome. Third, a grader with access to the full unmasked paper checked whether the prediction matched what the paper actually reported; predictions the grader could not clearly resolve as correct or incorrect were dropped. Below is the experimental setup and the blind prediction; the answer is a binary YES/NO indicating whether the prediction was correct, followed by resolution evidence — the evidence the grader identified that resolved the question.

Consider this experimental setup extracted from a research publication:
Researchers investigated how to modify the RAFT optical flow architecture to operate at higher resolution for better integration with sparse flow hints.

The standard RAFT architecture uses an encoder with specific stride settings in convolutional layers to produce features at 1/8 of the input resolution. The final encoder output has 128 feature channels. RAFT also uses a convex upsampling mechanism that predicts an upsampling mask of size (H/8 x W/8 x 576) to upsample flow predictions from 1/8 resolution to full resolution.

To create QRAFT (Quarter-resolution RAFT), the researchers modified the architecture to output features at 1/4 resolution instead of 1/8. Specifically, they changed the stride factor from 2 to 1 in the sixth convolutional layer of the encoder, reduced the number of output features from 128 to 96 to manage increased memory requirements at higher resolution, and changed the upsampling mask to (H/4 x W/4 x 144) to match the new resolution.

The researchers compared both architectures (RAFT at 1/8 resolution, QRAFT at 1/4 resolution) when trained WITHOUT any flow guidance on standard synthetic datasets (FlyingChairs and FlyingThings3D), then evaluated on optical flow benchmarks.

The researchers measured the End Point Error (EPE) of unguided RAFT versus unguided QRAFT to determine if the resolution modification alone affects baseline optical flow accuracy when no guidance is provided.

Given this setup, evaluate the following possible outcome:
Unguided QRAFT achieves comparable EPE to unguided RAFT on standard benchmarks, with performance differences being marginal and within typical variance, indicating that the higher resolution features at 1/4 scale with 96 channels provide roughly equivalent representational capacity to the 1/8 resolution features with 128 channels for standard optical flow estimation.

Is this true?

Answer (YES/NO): NO